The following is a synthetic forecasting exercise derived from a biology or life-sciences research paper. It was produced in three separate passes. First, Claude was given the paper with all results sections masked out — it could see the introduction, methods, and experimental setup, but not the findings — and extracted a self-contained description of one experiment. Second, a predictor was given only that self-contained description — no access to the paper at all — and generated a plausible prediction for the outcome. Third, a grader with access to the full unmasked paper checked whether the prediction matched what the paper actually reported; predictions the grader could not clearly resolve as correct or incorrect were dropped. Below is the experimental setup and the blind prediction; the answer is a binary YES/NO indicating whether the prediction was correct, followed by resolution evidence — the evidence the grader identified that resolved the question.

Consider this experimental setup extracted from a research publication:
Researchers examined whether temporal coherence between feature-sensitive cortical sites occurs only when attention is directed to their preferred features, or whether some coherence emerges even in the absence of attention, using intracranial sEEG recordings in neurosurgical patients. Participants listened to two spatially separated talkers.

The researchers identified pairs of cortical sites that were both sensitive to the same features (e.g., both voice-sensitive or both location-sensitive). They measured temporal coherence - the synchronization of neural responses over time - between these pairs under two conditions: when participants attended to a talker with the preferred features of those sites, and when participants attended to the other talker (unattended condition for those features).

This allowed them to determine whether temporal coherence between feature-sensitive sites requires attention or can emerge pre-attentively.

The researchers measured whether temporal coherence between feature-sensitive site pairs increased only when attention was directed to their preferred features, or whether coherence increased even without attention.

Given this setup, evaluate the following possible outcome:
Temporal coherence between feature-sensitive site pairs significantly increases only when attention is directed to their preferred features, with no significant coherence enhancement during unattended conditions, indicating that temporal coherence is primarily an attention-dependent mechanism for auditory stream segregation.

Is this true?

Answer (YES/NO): NO